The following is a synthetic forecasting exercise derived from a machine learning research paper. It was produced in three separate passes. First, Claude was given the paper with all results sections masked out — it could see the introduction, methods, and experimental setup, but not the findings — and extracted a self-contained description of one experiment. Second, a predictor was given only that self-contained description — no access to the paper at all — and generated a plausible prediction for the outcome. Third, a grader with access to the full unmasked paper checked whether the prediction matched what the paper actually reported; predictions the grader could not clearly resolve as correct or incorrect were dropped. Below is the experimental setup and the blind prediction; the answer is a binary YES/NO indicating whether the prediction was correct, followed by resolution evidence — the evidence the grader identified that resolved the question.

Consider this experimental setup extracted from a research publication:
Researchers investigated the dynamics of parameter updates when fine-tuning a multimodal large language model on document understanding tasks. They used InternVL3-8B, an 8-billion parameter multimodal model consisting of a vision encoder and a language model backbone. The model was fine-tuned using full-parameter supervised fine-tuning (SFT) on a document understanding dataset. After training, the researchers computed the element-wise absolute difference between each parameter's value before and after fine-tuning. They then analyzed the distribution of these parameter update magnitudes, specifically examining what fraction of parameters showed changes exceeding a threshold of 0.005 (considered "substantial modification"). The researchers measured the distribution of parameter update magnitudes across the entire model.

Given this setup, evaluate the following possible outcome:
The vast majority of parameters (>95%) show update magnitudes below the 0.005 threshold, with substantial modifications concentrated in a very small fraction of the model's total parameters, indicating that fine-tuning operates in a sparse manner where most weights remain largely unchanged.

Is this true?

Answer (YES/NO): YES